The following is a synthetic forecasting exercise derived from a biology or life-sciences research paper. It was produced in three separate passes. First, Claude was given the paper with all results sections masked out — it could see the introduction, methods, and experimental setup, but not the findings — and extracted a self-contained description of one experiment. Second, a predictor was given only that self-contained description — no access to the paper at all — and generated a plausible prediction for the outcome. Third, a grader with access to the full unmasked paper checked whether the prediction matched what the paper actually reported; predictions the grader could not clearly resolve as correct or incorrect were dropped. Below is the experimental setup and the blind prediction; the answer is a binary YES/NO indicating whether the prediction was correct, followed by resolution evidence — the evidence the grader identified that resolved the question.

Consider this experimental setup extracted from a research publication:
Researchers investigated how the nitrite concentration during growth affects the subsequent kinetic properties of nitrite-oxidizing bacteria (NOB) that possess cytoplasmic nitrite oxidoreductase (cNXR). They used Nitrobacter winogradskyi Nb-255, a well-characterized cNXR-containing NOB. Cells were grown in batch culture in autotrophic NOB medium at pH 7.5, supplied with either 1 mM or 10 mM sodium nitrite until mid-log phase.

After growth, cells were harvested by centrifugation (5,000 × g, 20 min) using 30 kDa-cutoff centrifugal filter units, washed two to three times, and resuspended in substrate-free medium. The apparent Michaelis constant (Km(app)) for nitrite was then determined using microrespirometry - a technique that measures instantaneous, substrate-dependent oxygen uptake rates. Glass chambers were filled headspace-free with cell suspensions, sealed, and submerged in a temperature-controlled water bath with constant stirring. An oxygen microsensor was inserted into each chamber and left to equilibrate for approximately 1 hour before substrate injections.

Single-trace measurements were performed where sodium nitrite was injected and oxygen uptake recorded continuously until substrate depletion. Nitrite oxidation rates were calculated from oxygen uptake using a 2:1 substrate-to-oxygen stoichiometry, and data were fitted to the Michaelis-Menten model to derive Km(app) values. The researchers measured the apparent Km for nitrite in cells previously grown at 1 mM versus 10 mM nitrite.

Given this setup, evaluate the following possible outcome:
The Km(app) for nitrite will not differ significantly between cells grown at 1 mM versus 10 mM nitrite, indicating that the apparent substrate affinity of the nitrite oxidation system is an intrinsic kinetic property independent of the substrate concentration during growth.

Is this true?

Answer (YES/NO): NO